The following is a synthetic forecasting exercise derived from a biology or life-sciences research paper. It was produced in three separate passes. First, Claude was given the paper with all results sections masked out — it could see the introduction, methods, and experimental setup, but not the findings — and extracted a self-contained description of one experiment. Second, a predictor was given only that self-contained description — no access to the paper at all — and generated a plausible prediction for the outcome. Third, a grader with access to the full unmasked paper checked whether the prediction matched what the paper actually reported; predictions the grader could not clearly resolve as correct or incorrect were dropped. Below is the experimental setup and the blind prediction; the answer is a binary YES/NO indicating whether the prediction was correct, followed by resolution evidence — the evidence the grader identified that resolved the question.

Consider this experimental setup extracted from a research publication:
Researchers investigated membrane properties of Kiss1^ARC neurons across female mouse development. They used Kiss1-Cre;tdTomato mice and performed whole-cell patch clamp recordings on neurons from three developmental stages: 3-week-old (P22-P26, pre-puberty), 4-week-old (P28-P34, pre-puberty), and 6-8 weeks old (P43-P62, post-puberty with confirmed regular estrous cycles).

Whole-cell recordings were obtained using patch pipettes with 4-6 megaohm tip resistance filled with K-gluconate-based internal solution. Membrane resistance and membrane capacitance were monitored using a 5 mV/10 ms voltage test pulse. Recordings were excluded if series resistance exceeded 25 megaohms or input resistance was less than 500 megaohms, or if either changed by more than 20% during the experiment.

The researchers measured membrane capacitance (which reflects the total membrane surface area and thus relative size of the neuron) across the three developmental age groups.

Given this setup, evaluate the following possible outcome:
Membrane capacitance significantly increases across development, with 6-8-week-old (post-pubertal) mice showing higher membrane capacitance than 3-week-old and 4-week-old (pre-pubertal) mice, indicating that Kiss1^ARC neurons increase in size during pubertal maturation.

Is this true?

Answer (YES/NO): NO